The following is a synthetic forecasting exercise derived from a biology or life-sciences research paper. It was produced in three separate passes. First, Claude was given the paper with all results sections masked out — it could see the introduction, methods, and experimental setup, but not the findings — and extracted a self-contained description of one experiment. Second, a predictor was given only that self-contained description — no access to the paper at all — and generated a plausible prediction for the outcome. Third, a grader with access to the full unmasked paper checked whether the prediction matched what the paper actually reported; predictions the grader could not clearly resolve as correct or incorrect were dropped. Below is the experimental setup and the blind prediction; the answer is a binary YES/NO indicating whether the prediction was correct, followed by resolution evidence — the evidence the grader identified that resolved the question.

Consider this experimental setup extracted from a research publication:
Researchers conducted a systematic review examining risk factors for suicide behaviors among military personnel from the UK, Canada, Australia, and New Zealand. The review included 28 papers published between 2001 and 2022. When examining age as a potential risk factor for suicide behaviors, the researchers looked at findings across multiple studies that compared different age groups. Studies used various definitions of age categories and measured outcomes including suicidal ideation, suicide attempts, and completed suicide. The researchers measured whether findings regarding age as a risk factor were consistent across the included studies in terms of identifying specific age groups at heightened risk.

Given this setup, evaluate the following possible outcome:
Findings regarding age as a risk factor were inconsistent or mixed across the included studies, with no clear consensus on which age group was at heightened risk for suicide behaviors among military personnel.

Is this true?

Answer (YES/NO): YES